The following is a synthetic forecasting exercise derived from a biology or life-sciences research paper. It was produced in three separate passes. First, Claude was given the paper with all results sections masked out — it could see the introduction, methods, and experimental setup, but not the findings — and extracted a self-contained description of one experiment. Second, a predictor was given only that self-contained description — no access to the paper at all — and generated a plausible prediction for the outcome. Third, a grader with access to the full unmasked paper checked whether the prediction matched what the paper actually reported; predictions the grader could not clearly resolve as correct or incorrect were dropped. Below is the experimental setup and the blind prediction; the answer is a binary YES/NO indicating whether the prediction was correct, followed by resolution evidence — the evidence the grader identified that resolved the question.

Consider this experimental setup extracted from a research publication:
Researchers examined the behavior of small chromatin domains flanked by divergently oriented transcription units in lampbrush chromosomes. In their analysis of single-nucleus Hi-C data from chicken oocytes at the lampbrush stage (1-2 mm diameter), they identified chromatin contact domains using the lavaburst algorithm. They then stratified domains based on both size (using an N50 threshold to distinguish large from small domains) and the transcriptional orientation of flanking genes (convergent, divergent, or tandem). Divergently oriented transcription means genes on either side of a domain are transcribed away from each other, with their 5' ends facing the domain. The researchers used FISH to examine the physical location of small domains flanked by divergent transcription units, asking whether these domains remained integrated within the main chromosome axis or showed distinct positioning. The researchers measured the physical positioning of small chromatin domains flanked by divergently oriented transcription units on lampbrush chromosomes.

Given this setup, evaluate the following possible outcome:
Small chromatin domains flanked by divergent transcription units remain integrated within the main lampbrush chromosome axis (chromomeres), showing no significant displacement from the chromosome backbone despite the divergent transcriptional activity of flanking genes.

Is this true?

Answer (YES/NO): NO